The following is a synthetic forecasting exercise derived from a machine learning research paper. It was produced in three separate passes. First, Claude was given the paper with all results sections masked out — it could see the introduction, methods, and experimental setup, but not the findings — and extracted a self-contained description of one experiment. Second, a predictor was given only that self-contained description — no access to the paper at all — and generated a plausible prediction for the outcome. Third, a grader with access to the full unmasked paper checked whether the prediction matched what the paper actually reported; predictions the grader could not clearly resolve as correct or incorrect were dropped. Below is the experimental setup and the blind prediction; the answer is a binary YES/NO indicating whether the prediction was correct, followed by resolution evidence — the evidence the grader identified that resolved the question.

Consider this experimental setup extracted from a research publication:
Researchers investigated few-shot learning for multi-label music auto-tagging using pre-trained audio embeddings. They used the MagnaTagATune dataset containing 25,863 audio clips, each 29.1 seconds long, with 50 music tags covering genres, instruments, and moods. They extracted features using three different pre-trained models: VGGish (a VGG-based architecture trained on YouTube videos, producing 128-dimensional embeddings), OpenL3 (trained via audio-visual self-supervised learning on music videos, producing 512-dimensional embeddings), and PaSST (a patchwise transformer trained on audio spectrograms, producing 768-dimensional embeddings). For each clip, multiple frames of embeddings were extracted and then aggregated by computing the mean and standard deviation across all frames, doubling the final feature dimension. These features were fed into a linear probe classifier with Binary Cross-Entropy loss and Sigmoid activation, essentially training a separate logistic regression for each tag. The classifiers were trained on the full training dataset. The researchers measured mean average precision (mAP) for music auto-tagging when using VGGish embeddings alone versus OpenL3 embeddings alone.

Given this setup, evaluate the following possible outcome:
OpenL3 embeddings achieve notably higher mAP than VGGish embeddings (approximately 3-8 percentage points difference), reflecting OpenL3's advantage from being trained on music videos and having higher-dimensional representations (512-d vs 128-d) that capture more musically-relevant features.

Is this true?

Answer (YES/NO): NO